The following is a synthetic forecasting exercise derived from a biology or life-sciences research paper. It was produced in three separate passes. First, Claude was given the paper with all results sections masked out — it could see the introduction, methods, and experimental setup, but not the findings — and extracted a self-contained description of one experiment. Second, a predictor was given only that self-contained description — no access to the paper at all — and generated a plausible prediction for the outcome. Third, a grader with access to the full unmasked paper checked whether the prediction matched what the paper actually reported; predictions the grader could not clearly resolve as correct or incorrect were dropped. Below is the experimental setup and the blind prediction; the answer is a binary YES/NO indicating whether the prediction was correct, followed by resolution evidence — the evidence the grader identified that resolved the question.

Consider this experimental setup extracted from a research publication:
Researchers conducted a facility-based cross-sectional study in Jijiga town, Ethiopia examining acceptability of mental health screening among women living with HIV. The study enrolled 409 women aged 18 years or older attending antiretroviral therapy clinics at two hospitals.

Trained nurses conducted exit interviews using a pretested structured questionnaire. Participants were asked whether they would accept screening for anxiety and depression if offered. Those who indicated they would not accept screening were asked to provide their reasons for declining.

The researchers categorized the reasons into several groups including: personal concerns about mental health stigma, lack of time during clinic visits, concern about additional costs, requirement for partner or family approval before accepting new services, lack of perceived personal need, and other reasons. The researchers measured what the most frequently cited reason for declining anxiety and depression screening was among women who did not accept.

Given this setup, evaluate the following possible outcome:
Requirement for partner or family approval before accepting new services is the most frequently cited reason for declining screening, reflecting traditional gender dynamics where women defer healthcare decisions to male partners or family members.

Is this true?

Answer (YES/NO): YES